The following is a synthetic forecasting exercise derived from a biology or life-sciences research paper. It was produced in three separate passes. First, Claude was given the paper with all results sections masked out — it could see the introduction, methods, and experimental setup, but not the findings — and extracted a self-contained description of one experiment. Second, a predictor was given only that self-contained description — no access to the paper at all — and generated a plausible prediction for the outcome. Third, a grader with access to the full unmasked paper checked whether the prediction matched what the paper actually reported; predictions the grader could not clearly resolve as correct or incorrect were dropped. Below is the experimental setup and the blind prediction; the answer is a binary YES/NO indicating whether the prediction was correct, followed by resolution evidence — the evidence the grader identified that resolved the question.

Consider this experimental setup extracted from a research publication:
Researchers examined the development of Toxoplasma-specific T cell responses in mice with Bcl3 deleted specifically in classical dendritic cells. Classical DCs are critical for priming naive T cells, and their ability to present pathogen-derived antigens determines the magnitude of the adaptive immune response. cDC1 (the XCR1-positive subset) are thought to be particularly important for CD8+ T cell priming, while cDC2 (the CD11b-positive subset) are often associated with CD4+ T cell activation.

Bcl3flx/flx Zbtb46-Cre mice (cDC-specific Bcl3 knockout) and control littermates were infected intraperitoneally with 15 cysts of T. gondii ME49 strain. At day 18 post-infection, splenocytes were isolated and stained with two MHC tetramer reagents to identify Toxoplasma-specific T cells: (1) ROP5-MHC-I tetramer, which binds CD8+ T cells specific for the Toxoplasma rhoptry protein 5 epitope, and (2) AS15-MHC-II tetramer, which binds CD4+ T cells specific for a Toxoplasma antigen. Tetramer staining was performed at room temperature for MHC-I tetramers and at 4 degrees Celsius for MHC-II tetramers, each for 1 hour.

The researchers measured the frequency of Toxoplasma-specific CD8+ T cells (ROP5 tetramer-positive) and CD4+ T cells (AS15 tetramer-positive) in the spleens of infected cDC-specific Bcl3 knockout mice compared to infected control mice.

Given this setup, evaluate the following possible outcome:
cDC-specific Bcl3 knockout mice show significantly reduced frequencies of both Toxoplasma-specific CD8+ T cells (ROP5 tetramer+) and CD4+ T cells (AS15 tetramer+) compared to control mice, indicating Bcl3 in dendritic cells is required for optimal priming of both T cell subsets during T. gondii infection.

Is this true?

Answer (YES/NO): YES